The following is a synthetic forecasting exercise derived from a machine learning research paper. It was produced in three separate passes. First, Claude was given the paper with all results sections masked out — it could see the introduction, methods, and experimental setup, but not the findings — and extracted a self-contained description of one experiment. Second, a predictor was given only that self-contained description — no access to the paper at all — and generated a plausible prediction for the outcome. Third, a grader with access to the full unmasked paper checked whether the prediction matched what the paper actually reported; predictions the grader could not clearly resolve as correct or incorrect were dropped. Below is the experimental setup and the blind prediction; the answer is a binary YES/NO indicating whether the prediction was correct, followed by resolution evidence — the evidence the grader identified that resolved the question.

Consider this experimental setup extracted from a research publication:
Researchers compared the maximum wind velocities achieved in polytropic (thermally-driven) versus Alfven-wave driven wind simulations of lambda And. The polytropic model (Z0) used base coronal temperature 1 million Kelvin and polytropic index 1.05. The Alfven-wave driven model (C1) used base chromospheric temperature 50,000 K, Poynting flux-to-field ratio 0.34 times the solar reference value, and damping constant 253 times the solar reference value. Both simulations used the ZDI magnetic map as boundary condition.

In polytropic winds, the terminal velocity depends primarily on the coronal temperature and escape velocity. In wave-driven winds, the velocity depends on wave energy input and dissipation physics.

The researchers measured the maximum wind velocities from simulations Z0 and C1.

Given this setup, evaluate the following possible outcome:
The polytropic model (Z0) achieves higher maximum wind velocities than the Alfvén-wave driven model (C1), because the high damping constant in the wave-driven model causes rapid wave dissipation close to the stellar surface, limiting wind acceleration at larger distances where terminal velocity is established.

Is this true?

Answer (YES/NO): NO